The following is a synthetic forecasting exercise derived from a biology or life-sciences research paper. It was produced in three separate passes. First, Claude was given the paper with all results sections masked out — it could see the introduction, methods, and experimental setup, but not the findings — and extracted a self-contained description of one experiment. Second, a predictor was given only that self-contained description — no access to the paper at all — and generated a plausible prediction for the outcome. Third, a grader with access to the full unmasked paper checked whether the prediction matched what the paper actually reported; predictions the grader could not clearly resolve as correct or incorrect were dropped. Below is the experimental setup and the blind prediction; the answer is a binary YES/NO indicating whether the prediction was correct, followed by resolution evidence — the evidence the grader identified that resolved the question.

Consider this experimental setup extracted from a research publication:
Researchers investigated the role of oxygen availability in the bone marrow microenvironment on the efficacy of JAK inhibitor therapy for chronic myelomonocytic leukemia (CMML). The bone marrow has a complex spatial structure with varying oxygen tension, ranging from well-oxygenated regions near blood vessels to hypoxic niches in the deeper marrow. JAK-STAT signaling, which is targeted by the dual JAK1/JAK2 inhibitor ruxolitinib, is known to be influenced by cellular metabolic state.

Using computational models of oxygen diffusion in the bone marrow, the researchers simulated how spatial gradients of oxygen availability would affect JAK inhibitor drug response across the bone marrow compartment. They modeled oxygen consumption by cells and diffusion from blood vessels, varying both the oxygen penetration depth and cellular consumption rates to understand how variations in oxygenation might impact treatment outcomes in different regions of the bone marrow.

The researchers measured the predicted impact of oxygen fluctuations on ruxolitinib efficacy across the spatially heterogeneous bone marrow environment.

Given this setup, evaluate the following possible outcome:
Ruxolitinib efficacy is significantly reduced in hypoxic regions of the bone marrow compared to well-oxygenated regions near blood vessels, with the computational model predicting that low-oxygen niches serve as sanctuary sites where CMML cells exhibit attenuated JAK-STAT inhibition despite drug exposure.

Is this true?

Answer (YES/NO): YES